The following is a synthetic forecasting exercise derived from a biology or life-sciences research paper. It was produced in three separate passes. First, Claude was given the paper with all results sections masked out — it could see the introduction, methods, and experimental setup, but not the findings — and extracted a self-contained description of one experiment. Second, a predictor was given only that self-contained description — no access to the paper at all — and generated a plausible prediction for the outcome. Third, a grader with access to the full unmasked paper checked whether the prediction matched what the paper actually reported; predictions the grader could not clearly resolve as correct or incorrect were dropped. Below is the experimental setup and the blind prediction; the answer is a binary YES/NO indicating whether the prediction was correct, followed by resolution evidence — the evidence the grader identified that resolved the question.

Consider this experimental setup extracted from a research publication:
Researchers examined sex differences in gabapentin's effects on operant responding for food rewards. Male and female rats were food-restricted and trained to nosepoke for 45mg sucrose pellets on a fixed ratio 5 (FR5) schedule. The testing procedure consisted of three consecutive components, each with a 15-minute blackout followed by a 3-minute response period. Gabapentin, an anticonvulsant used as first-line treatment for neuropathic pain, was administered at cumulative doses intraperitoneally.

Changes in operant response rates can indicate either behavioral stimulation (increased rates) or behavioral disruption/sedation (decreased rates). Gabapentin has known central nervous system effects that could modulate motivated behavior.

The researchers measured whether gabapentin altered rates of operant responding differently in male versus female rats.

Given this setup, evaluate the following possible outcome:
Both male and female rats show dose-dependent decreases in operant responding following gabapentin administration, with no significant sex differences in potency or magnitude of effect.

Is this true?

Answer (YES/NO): NO